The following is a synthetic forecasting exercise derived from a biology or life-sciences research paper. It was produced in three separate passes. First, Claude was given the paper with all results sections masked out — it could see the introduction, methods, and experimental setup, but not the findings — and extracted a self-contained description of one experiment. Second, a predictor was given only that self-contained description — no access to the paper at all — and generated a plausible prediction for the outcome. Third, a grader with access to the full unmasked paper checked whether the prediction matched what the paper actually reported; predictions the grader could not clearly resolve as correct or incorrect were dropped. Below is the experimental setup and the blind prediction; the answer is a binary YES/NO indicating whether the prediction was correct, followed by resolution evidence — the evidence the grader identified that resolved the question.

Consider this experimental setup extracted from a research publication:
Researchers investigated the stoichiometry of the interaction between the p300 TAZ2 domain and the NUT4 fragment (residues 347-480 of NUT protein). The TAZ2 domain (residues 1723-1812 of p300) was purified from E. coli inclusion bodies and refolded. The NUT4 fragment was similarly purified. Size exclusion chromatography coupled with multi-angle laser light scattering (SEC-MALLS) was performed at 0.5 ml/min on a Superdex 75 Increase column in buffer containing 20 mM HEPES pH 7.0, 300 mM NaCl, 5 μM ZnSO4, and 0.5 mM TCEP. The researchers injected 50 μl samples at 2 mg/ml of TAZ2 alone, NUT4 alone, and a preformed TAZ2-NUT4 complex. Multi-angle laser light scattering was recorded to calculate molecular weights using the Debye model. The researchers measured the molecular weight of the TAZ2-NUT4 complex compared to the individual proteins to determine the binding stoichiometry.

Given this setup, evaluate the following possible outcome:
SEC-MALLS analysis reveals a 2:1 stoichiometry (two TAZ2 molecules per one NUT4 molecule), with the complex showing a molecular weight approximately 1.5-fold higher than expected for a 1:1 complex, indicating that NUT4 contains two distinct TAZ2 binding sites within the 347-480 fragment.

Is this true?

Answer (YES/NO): NO